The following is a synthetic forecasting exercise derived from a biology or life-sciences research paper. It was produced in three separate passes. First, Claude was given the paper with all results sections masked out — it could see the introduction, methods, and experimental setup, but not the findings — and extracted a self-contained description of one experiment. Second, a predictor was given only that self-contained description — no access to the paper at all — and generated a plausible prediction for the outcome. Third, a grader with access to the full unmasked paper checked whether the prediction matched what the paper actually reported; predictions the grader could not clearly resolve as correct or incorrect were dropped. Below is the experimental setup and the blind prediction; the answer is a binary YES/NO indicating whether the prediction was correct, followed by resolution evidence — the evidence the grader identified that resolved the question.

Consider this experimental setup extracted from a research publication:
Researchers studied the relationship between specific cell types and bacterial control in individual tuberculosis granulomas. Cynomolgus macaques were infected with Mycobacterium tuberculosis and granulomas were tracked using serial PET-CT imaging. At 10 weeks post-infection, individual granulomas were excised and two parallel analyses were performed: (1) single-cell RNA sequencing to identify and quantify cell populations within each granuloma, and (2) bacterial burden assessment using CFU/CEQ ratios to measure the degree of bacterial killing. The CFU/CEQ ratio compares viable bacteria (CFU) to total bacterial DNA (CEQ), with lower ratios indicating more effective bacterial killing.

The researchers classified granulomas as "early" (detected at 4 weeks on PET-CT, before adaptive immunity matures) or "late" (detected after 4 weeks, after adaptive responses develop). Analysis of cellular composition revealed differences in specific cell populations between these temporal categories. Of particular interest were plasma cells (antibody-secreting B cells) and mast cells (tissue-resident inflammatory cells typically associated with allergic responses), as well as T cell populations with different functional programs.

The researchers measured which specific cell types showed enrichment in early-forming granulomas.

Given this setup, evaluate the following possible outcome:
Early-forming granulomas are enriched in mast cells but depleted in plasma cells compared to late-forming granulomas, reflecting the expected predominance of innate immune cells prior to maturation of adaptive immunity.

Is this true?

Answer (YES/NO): NO